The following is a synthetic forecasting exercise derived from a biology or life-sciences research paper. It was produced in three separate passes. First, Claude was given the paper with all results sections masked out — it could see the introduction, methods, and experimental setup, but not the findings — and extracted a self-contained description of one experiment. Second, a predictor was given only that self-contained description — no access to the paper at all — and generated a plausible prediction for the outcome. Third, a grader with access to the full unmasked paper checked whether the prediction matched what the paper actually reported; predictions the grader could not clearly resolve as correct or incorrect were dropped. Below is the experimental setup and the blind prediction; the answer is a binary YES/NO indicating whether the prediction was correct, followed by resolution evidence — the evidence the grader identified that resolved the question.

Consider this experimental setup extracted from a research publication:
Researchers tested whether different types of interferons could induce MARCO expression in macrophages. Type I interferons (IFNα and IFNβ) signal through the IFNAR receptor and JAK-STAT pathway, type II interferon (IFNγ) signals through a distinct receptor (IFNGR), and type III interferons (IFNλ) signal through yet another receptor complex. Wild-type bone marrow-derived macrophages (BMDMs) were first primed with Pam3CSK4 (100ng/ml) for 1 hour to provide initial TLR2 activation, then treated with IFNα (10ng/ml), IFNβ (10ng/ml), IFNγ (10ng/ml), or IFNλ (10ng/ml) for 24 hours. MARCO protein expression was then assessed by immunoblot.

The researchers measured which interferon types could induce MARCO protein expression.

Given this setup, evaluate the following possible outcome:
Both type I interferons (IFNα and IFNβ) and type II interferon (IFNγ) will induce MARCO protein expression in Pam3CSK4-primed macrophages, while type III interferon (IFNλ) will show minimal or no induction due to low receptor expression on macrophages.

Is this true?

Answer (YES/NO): NO